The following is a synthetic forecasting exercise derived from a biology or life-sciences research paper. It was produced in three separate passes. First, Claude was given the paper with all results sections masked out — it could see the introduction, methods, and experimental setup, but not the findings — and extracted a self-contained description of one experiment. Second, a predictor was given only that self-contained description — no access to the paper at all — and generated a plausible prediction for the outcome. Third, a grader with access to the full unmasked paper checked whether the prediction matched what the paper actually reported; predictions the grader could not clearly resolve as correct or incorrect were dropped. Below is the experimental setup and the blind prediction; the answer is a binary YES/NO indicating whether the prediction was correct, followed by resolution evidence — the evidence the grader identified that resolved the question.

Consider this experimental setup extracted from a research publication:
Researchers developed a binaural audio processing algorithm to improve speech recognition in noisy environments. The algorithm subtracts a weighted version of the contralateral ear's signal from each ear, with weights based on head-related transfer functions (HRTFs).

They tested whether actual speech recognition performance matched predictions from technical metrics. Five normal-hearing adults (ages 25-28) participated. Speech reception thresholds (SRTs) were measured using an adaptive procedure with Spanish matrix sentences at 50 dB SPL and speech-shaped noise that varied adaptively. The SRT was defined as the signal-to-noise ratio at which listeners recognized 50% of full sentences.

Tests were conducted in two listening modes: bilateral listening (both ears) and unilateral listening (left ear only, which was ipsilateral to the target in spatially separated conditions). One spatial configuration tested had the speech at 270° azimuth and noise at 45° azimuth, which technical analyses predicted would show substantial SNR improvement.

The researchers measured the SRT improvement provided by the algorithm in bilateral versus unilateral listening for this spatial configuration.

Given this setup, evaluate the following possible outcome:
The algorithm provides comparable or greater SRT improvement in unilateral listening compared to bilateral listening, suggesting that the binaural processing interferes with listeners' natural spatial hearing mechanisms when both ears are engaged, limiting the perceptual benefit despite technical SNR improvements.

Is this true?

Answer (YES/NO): YES